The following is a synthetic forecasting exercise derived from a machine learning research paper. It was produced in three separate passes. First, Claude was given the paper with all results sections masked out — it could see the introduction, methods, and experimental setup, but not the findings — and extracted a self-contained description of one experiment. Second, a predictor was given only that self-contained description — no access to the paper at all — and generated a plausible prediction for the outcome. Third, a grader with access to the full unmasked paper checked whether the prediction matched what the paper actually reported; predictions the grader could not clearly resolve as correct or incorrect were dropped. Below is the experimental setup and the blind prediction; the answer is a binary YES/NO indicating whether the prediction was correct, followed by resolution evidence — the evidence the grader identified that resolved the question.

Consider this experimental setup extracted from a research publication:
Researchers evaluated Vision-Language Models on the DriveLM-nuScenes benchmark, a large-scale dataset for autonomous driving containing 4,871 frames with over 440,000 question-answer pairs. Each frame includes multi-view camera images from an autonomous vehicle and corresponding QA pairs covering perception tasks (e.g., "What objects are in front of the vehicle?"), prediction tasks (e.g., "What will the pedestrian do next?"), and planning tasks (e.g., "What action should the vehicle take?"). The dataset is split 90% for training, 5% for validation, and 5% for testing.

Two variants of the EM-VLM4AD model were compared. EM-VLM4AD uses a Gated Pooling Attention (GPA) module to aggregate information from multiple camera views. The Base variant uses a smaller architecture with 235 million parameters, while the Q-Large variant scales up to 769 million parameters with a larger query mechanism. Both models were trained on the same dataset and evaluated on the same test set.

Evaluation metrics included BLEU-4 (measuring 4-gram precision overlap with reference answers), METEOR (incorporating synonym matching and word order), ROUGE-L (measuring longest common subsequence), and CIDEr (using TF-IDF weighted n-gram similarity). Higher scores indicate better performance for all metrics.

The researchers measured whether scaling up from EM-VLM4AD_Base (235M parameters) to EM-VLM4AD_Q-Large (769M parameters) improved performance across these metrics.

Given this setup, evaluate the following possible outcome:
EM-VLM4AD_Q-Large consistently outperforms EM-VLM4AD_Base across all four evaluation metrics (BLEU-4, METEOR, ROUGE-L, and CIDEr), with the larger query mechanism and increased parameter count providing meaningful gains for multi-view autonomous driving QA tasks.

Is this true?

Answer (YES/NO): NO